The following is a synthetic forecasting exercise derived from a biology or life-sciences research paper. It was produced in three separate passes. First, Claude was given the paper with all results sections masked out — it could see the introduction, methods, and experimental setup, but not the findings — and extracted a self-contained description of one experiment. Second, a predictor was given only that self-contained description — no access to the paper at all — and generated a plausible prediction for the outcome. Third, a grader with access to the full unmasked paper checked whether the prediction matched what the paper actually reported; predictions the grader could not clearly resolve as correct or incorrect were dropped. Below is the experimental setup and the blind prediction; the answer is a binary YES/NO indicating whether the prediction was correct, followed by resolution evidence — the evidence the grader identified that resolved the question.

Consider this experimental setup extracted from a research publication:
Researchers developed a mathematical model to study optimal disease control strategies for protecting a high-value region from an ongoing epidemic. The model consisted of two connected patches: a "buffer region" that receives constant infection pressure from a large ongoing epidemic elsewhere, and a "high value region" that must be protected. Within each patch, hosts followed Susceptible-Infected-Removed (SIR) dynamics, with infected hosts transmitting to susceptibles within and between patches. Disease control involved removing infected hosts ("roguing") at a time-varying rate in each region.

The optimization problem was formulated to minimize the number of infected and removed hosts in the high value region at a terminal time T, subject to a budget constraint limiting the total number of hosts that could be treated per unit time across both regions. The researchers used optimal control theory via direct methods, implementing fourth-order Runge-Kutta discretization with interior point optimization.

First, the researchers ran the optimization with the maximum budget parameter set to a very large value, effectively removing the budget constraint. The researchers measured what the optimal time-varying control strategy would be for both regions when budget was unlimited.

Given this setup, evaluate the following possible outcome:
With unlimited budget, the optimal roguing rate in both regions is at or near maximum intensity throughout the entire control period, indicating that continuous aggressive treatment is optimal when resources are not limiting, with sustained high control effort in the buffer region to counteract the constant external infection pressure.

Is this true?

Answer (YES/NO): YES